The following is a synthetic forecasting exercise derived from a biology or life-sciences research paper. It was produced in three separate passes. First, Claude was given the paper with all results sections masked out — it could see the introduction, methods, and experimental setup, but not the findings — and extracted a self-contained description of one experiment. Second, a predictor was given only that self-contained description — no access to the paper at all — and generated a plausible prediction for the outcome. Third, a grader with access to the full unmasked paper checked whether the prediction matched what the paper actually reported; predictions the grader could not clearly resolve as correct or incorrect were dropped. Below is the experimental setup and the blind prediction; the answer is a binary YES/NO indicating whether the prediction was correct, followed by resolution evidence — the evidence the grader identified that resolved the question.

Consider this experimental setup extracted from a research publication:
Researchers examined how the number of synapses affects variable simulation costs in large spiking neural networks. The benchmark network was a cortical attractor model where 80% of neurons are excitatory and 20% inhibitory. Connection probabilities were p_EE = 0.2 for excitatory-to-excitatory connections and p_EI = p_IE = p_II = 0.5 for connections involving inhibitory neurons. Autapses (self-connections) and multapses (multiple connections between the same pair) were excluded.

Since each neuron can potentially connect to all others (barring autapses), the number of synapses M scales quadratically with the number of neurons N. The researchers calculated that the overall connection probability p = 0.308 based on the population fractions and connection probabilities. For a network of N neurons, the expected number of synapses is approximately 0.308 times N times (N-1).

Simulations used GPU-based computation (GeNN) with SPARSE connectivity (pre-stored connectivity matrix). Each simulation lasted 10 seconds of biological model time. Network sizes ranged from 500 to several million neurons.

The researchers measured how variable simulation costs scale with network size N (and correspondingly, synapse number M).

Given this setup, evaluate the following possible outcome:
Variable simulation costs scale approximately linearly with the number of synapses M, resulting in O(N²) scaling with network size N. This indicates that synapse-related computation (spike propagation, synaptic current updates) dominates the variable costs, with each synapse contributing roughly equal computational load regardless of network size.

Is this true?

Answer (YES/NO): YES